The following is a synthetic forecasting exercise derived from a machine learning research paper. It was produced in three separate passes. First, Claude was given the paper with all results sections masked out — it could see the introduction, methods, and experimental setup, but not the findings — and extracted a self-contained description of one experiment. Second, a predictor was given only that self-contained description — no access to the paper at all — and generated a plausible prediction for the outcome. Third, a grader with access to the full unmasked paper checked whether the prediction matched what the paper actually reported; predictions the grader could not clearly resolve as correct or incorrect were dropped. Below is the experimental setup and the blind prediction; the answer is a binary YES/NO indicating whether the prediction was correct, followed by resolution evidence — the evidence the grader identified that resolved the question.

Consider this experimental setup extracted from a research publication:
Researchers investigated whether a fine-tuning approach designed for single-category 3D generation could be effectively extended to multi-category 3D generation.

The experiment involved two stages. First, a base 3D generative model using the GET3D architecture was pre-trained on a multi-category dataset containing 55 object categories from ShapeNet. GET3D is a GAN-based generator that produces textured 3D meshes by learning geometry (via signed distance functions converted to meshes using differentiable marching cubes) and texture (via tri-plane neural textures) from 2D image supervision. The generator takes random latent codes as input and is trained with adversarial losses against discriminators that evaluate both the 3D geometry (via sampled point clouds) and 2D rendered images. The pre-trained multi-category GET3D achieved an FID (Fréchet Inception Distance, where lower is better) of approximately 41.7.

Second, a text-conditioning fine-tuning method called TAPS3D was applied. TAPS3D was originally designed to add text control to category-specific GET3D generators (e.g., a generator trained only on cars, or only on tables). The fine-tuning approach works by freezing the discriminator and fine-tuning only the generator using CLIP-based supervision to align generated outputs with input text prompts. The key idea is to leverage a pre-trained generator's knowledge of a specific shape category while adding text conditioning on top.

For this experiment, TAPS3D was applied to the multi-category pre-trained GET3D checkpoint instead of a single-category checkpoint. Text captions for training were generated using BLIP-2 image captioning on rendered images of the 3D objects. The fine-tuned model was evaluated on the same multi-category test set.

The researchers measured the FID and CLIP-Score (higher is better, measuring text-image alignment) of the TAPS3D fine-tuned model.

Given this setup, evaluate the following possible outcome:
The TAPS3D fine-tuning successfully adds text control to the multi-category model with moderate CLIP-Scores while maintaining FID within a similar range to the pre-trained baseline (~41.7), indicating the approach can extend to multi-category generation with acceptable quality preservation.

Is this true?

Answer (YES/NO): NO